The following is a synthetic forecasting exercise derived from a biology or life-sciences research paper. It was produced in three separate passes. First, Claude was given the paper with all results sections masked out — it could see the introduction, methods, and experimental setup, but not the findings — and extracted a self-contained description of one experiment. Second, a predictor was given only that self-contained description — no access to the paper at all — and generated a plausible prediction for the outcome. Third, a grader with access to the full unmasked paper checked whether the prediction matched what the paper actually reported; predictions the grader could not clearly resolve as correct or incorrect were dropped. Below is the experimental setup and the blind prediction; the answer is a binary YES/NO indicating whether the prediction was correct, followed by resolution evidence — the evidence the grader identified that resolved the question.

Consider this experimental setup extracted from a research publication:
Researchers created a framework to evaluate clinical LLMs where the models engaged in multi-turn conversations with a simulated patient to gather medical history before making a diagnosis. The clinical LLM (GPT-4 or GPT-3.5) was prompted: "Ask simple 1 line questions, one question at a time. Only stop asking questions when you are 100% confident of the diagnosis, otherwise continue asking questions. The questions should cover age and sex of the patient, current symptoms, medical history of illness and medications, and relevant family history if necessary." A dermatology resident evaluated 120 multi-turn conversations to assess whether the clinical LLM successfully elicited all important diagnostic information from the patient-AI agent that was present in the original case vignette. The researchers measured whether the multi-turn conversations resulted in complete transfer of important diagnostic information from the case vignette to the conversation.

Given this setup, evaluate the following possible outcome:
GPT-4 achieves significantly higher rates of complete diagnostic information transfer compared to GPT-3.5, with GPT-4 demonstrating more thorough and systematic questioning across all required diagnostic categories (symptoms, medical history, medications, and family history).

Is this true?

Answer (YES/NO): NO